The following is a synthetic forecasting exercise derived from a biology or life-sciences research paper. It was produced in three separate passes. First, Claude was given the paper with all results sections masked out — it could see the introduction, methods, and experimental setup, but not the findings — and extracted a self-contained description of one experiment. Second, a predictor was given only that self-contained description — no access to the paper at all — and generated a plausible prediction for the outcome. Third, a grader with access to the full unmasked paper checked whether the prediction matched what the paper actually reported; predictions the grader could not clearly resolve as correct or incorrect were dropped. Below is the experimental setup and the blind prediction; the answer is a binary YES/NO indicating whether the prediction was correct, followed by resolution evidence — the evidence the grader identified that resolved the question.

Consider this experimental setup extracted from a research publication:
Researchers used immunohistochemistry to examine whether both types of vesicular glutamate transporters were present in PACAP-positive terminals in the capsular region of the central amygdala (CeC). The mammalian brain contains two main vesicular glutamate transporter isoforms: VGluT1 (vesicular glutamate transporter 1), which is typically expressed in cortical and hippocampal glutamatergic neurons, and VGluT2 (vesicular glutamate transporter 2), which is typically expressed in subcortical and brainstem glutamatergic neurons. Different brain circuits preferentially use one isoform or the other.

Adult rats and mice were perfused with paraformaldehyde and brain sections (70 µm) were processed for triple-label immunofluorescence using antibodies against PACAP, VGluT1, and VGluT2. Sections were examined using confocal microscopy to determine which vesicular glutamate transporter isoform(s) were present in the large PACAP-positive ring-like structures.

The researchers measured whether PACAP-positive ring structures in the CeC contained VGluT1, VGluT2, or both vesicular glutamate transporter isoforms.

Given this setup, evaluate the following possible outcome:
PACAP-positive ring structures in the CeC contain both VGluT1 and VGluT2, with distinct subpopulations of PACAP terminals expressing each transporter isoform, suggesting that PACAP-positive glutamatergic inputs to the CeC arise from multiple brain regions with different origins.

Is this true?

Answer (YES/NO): NO